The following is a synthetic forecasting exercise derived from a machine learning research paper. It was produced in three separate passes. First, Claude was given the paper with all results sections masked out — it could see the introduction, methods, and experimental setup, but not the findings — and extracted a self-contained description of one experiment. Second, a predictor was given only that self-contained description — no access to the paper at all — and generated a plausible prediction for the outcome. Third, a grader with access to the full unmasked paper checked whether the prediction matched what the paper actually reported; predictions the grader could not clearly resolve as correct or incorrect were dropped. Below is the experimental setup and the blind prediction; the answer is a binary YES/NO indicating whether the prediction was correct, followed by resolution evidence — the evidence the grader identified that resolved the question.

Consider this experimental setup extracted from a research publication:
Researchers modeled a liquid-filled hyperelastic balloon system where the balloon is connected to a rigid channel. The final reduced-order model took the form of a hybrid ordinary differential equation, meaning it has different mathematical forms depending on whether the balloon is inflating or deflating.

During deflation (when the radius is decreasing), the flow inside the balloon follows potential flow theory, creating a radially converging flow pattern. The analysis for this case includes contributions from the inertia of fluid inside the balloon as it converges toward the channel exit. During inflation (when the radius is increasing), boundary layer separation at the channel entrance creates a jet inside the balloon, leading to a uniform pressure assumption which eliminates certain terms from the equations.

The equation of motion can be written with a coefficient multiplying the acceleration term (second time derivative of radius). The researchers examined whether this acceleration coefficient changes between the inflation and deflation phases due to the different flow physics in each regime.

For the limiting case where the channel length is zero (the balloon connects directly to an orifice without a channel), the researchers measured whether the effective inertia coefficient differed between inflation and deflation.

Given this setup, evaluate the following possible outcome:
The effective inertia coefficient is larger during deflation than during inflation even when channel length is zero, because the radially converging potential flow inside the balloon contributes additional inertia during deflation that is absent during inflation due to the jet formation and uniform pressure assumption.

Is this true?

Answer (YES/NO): YES